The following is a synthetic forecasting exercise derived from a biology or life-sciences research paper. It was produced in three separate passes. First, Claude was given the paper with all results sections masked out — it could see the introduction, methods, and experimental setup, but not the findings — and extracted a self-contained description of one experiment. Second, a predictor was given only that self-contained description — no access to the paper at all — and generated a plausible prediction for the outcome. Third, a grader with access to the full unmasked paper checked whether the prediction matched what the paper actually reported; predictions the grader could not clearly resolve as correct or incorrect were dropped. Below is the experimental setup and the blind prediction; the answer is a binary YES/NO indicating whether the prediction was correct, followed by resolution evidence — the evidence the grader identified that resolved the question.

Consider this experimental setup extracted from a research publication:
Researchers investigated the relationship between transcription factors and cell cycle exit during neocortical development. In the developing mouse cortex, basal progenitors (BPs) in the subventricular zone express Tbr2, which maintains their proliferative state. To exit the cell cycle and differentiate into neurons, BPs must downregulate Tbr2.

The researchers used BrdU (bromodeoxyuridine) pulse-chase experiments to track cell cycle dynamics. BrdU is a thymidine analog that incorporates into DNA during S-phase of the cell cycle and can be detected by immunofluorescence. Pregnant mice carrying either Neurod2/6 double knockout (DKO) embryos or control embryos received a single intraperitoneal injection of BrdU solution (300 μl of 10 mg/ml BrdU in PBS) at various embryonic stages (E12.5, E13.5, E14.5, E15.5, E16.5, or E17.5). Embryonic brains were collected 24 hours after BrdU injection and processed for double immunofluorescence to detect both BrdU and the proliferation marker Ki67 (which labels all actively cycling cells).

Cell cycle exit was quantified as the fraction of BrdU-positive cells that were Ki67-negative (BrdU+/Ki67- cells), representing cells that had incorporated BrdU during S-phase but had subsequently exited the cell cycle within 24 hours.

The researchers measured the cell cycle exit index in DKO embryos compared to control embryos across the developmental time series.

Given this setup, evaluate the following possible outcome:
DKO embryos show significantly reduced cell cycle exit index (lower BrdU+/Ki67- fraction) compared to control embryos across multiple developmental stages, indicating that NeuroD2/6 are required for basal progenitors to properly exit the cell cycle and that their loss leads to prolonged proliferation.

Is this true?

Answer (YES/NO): NO